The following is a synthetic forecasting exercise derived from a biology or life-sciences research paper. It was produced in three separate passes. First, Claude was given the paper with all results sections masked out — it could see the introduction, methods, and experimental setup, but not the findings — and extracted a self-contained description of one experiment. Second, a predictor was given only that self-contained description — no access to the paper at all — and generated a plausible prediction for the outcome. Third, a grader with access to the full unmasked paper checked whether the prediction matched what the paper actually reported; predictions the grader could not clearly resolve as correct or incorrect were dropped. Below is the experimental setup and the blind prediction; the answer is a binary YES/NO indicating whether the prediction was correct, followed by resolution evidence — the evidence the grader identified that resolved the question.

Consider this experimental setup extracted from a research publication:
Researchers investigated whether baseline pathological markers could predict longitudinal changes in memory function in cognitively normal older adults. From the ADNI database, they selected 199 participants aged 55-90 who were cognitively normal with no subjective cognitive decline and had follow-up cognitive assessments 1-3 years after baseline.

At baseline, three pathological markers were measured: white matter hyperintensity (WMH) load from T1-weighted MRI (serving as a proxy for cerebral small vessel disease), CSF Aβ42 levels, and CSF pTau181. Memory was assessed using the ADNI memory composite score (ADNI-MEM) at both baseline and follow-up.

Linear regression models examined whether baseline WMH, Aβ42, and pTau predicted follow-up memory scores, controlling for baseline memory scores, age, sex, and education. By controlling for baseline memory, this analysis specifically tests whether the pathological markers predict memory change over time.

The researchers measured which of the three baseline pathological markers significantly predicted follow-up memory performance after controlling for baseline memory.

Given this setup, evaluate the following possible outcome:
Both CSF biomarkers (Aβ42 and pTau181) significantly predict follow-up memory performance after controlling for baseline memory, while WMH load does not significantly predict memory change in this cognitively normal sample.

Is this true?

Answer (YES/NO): NO